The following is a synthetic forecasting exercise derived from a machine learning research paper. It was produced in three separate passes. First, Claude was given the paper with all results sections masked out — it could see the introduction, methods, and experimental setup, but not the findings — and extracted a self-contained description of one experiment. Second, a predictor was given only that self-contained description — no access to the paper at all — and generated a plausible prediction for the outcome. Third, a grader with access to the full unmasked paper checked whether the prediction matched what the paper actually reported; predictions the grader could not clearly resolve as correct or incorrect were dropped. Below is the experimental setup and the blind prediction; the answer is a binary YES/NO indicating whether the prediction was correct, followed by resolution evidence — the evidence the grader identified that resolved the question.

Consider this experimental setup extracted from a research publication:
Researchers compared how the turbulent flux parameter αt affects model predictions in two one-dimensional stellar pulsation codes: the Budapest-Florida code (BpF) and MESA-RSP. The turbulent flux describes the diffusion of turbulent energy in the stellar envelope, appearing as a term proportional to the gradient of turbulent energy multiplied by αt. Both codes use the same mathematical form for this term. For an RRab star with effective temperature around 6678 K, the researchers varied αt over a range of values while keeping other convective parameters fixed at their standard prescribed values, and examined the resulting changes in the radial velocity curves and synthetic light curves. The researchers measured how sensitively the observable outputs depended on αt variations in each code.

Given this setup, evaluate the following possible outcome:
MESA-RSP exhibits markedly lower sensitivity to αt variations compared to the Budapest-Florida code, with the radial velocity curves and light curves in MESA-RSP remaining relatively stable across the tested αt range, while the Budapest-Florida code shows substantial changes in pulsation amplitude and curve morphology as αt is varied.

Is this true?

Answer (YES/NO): NO